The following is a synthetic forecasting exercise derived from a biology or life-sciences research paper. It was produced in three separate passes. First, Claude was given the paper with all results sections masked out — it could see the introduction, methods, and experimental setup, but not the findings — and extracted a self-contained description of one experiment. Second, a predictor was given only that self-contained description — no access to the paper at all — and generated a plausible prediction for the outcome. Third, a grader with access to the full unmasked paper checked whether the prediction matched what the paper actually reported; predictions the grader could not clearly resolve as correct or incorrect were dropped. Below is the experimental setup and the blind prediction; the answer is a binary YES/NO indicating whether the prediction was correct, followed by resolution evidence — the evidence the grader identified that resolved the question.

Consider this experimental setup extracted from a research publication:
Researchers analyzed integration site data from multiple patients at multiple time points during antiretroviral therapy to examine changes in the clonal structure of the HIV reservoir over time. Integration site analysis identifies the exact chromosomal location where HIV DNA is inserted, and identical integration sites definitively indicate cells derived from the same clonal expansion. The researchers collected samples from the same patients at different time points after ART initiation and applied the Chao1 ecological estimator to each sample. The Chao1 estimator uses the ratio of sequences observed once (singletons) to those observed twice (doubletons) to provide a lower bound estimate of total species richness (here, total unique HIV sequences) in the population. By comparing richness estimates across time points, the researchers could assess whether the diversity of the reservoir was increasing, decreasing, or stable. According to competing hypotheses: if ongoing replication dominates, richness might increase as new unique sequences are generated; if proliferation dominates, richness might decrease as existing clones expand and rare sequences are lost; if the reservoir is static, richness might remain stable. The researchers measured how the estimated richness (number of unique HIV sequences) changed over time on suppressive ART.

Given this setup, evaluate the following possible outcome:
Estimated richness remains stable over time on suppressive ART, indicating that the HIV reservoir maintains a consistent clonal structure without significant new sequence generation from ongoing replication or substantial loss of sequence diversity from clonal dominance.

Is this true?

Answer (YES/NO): NO